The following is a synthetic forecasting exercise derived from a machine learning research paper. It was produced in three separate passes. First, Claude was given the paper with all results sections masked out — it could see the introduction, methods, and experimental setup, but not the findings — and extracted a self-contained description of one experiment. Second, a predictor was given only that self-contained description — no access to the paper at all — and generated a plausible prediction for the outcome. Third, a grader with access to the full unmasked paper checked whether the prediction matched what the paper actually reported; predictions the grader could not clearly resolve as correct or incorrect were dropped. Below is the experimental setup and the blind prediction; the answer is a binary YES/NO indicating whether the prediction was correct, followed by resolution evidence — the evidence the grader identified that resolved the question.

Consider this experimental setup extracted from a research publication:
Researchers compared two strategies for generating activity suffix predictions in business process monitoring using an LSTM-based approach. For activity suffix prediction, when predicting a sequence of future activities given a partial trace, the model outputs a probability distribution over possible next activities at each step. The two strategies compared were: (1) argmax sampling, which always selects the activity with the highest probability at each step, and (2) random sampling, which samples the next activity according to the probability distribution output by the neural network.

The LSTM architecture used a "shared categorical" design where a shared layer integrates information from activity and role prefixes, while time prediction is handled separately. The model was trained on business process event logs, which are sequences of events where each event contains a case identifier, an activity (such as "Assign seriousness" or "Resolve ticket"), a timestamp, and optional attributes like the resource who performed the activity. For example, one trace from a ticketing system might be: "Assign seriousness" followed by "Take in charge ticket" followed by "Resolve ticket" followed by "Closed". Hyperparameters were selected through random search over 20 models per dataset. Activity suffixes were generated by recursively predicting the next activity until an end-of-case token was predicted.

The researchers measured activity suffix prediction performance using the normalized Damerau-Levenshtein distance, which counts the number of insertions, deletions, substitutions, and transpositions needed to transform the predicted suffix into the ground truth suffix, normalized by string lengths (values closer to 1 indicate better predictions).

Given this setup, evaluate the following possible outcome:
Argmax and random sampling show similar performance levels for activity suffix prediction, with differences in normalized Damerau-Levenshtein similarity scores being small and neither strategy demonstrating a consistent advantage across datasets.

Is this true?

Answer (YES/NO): NO